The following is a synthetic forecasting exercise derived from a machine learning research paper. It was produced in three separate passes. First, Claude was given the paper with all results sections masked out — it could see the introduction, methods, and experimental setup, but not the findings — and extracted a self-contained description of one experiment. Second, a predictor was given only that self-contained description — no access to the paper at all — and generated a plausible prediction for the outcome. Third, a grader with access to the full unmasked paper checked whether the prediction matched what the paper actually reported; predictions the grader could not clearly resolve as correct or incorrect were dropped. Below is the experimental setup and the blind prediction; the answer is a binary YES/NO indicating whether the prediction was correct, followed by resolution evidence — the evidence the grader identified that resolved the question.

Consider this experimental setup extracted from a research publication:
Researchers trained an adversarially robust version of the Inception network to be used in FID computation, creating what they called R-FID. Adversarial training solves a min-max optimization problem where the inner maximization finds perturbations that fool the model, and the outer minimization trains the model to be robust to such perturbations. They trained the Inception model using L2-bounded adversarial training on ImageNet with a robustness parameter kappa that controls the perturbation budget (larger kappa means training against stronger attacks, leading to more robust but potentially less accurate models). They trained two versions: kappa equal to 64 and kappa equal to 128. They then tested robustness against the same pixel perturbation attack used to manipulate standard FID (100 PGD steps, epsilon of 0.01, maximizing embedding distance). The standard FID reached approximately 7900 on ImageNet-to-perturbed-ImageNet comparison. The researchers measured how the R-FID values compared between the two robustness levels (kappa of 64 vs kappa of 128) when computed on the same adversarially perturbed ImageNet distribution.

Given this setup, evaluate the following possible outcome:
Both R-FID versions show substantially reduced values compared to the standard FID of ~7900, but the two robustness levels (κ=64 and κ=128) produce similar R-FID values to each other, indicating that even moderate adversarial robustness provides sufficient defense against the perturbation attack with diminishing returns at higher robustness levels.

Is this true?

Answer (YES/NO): NO